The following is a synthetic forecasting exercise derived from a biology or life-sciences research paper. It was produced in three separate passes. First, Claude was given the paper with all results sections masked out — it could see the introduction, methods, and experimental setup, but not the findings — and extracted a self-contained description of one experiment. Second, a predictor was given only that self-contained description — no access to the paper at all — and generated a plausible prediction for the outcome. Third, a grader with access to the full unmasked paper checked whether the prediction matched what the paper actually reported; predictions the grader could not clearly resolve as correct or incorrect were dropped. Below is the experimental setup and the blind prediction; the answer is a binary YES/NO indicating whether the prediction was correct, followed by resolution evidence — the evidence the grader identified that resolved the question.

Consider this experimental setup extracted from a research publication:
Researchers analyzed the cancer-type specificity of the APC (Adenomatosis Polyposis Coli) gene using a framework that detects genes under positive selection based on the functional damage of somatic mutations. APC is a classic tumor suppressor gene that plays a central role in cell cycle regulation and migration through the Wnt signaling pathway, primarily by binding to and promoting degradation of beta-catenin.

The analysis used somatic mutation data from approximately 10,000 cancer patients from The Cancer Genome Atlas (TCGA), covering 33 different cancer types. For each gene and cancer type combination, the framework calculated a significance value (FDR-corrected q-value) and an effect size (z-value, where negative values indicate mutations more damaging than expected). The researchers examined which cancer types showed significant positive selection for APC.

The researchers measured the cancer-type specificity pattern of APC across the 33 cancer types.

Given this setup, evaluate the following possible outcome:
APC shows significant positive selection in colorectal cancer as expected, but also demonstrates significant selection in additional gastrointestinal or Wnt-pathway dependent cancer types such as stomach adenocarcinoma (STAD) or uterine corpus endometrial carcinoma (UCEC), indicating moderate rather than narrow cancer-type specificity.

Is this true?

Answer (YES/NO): YES